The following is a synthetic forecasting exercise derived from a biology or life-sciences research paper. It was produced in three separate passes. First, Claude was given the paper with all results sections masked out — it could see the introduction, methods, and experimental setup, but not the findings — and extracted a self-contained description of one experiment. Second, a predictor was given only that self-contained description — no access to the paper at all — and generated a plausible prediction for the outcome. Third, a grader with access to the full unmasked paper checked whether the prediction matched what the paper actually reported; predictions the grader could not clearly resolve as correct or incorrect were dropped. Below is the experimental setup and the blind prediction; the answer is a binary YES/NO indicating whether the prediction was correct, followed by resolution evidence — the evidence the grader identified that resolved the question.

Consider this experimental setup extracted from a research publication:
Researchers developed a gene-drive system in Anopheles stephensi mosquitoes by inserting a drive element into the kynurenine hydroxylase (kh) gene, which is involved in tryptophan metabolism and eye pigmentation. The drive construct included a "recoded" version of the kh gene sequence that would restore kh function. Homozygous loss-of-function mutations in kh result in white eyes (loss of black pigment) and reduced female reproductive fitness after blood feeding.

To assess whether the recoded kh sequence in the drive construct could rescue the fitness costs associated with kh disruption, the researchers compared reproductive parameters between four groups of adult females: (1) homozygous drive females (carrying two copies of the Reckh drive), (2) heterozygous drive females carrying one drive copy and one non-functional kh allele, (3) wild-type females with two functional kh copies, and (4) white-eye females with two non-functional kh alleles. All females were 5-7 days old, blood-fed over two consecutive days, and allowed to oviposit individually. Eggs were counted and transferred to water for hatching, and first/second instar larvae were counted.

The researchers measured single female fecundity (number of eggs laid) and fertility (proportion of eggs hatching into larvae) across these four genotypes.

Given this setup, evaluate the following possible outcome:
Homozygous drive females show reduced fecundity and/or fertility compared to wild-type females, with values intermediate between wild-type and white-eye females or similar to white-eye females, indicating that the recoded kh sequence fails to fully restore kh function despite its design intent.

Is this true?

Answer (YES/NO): NO